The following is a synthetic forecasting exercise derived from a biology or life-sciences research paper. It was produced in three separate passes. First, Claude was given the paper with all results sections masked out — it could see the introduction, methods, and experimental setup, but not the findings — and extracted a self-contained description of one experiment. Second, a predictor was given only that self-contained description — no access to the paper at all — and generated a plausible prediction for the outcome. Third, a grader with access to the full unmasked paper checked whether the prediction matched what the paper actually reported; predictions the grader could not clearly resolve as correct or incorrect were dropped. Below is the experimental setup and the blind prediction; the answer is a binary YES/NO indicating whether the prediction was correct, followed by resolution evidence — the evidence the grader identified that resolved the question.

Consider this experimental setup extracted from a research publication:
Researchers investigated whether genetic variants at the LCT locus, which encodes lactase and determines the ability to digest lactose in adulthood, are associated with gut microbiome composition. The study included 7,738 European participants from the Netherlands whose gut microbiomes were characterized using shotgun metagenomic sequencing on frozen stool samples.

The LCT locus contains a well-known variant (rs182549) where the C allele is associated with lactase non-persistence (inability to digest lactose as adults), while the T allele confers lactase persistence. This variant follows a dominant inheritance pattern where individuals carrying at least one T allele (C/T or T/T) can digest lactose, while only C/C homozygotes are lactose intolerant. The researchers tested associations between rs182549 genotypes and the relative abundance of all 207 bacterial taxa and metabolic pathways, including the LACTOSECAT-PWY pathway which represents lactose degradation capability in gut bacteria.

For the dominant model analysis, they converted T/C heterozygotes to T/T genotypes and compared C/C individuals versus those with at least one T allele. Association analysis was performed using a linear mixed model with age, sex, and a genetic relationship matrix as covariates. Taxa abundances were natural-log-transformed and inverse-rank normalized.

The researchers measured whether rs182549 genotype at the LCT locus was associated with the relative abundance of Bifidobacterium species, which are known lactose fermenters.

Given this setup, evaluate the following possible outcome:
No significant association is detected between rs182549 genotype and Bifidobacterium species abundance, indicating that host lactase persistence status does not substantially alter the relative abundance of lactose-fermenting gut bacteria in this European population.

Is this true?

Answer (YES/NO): NO